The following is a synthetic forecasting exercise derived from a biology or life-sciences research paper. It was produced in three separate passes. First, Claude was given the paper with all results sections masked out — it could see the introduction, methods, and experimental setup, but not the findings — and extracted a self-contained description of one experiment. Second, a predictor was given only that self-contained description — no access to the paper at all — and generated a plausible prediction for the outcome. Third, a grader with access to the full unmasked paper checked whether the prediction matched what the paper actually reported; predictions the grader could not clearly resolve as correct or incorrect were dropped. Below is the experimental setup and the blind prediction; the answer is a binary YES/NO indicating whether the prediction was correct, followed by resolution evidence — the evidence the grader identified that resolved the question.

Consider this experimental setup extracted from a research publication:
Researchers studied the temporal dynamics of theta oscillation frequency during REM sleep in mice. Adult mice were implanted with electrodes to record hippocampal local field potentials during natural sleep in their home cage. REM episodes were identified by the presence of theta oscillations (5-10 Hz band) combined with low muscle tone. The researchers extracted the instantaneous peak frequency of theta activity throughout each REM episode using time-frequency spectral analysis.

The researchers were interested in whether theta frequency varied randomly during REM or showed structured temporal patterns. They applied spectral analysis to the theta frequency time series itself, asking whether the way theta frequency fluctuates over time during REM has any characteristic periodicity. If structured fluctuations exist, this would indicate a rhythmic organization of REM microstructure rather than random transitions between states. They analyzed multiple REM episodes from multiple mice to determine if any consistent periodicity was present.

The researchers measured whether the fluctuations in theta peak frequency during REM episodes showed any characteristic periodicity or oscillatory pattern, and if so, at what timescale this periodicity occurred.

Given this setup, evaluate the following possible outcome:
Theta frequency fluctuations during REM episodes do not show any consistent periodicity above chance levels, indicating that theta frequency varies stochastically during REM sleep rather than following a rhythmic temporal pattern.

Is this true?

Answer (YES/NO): NO